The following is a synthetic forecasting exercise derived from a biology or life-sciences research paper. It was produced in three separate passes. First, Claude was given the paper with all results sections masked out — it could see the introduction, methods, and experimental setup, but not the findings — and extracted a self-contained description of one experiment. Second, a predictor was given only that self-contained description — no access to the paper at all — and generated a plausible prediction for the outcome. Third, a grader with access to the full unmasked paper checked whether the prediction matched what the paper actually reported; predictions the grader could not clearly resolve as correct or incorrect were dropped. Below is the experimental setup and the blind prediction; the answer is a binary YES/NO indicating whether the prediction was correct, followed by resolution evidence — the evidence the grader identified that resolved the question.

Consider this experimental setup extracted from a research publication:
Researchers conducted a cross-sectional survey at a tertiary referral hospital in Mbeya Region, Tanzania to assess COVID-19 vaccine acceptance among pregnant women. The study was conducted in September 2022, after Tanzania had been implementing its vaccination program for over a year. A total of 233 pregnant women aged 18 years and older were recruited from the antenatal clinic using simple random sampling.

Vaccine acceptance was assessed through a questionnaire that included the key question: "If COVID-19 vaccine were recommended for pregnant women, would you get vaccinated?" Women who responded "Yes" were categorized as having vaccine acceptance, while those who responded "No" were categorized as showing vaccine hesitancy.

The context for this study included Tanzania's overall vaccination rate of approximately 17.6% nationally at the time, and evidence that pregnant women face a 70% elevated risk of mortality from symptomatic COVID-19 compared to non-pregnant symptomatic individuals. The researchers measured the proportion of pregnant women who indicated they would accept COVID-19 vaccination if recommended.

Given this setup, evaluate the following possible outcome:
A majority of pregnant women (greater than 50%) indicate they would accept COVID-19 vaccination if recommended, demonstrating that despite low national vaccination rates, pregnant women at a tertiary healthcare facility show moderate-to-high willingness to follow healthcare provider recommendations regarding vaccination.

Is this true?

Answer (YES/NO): NO